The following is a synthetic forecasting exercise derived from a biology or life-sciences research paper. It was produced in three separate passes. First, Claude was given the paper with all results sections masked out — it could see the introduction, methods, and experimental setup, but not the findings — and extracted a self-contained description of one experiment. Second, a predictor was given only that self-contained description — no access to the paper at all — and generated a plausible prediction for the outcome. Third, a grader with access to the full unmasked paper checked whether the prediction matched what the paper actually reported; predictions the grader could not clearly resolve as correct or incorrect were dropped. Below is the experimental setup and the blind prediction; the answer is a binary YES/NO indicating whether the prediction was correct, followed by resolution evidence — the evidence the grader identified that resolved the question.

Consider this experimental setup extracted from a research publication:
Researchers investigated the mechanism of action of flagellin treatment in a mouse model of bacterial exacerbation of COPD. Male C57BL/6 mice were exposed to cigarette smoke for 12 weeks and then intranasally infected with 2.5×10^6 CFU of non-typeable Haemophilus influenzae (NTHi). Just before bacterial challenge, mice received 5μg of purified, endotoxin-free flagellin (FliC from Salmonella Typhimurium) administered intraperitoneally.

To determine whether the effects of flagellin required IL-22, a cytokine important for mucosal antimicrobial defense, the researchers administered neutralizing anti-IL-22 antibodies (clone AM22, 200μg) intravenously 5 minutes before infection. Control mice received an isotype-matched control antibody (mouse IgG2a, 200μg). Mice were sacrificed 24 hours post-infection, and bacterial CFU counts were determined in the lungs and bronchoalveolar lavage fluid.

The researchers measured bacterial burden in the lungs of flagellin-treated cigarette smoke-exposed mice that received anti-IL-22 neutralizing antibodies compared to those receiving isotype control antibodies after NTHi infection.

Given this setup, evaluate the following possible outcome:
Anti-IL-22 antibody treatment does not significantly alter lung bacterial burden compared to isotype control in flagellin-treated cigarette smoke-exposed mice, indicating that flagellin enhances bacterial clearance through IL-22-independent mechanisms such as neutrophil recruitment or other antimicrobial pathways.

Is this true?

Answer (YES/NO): NO